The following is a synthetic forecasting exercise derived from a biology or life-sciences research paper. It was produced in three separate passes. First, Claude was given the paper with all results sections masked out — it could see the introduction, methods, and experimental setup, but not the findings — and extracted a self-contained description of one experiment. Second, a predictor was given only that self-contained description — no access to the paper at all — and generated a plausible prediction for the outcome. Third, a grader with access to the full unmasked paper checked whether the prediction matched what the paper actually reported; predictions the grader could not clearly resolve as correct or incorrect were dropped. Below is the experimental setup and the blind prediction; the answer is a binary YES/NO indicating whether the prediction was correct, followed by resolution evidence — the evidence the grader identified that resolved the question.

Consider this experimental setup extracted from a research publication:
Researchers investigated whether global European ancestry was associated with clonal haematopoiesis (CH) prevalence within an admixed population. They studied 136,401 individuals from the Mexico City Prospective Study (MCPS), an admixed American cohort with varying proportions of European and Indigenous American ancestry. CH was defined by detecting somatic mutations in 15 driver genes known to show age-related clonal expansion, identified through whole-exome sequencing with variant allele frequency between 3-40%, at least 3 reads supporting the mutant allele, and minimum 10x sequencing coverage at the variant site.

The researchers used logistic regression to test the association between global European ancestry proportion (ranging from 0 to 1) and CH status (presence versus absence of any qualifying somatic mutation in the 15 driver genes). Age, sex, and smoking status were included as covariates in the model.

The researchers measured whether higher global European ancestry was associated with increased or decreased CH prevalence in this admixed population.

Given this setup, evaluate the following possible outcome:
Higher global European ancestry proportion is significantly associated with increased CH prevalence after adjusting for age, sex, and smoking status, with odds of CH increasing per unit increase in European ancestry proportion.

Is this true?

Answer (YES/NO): YES